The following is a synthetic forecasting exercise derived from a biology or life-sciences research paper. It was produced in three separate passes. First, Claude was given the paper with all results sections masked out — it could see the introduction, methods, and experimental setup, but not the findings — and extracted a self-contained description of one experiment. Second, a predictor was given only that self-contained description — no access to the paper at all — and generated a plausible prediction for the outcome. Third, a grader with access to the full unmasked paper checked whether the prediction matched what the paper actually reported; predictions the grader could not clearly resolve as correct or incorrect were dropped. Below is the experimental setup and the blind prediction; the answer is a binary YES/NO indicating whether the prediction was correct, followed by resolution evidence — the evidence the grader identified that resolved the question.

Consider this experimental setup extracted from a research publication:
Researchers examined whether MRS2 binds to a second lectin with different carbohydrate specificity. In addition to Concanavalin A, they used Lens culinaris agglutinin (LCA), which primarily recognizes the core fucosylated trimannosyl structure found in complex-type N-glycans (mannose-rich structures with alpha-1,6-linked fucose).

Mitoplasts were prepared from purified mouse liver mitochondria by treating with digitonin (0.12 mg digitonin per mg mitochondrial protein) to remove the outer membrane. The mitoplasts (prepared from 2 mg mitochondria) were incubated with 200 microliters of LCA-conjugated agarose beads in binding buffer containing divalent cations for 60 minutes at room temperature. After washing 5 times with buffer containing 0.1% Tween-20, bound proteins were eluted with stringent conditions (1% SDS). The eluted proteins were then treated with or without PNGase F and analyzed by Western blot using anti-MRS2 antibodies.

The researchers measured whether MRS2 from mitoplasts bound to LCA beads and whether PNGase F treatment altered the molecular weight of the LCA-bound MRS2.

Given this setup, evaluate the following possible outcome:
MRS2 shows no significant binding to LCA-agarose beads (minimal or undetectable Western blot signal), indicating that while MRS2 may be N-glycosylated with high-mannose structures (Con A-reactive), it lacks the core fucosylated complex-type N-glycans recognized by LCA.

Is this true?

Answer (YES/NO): NO